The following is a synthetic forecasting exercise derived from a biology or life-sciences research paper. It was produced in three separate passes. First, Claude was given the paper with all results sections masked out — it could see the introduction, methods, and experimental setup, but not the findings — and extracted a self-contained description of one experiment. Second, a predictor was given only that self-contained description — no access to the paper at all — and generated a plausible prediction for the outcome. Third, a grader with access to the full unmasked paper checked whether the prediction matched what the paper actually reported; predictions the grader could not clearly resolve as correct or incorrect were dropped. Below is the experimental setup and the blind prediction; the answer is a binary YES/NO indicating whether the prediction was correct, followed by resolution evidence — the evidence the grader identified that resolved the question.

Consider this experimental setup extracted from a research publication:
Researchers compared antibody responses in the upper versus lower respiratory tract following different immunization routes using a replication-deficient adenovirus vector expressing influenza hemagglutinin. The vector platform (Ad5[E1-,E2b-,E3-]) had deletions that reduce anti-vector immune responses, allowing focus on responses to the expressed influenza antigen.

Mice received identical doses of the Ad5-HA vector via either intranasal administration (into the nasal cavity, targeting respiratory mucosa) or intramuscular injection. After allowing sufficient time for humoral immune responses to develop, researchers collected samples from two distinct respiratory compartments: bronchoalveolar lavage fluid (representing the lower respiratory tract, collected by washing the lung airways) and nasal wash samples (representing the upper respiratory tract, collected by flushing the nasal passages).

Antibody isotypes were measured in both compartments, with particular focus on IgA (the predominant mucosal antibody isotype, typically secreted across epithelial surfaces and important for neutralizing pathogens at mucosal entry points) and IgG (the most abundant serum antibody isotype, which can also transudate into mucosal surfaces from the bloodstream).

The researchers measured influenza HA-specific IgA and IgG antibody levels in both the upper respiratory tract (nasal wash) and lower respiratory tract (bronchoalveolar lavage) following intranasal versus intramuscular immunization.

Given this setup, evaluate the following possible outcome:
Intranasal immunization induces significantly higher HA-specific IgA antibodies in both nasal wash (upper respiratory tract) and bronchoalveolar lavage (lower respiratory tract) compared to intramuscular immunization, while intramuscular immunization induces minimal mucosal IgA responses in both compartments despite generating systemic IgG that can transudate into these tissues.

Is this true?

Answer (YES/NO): YES